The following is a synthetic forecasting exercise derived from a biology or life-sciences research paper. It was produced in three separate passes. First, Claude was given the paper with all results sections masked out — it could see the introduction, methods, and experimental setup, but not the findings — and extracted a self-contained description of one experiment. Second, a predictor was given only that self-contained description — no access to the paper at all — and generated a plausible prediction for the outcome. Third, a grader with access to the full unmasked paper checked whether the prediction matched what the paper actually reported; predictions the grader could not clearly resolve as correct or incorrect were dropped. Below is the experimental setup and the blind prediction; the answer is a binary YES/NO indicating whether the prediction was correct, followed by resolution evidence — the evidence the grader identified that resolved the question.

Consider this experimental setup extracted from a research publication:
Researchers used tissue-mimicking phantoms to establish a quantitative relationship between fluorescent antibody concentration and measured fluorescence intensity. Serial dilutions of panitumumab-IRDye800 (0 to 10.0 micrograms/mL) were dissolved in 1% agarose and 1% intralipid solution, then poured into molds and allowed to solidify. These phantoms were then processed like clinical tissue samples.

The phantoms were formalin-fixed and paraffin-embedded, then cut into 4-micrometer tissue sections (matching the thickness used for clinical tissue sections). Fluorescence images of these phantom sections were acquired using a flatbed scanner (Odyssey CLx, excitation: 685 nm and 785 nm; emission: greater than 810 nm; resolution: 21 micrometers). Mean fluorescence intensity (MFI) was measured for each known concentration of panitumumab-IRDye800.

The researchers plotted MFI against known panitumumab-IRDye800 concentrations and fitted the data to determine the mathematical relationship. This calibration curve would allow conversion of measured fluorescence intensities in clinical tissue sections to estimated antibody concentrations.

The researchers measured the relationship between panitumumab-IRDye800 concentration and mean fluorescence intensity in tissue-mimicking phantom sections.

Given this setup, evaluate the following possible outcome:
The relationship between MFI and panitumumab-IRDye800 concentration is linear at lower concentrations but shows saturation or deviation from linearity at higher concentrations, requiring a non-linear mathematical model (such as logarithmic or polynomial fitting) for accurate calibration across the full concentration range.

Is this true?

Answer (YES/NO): YES